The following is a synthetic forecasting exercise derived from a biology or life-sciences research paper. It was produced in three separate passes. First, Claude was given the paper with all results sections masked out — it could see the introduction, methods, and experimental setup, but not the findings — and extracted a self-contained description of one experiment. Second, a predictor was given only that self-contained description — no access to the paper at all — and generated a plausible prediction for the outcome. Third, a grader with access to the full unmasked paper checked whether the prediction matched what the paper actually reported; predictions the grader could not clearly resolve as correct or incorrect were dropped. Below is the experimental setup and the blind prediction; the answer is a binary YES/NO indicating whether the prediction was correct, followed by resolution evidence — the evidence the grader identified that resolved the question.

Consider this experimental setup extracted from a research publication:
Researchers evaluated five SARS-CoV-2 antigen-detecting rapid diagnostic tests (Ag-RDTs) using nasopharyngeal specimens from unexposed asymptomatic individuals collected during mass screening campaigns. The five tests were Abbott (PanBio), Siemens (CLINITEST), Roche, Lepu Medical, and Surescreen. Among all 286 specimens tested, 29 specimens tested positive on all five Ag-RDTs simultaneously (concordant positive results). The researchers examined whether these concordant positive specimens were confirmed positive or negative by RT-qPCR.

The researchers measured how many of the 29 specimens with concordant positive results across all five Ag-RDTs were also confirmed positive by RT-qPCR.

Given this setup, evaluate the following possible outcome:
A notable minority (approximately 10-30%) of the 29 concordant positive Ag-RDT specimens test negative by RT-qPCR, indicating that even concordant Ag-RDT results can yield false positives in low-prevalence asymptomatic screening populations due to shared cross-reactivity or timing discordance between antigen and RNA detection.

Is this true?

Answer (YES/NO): NO